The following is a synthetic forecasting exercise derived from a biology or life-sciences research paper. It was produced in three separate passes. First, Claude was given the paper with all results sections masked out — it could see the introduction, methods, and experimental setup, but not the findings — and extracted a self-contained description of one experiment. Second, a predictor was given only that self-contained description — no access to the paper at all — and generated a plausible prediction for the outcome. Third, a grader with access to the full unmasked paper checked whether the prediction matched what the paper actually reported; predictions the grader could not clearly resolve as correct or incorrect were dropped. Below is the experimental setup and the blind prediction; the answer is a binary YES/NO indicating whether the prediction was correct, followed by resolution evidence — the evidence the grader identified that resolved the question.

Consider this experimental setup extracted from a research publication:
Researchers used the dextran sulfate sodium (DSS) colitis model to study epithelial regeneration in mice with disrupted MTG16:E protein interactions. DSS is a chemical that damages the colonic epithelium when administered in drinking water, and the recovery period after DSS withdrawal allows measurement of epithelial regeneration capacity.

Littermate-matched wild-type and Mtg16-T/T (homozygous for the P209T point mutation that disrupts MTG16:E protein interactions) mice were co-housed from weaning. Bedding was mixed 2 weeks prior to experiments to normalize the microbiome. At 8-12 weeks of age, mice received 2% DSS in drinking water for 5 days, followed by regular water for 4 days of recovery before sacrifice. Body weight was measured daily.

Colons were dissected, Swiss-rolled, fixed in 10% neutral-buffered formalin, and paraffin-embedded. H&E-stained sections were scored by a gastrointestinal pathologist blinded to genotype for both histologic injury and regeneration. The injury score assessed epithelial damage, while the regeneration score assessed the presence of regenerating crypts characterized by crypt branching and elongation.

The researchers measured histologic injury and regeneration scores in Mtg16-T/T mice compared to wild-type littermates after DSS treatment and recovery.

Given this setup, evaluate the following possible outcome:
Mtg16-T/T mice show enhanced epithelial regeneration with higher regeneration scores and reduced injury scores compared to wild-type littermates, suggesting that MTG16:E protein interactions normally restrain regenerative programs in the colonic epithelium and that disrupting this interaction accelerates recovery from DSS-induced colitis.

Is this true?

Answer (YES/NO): NO